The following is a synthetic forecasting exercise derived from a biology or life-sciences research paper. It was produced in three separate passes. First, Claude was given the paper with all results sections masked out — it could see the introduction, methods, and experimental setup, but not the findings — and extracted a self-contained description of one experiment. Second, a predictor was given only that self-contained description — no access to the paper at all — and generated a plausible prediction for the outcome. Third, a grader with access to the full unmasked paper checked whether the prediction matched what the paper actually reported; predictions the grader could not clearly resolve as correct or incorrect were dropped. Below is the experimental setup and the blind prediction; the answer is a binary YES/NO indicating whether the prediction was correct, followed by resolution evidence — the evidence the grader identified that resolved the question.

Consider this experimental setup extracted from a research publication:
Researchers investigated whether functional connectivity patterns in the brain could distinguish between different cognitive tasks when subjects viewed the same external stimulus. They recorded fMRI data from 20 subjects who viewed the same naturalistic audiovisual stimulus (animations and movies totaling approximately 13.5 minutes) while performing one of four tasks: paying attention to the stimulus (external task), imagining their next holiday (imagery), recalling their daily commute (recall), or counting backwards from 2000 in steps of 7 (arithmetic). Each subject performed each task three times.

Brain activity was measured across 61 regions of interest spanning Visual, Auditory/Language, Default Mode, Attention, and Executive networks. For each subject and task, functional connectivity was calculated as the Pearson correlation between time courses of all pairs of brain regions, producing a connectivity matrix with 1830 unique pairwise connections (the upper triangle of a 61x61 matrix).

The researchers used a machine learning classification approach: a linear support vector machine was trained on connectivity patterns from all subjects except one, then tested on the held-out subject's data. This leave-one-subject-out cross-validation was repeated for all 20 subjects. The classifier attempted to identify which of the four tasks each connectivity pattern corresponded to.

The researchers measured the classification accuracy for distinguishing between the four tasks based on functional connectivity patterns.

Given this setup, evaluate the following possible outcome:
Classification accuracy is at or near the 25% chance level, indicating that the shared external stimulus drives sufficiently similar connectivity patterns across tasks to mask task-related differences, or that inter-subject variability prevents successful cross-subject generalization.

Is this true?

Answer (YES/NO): NO